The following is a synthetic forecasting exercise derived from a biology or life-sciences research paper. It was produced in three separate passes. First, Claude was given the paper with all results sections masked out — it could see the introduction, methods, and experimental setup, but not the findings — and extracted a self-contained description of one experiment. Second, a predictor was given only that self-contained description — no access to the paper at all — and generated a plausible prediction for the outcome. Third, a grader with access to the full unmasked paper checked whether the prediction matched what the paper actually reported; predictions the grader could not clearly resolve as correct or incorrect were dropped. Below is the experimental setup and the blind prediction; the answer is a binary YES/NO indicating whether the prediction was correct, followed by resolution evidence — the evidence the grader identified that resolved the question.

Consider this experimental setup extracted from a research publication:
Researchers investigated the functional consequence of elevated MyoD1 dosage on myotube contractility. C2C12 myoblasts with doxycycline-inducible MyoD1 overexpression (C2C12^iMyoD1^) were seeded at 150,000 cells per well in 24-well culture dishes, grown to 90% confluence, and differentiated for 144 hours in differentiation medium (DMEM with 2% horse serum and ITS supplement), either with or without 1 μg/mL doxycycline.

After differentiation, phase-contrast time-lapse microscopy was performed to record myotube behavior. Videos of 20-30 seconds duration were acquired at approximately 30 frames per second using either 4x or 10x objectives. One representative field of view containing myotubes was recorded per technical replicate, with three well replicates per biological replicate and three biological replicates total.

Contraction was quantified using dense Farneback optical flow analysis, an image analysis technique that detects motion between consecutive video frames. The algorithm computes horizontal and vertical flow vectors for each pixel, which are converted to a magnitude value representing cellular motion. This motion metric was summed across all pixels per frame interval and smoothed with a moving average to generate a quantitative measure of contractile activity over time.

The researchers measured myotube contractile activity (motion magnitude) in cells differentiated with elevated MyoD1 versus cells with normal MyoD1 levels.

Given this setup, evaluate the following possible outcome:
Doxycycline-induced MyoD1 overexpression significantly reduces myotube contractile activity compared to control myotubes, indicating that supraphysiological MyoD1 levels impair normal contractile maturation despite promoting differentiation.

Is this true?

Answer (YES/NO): NO